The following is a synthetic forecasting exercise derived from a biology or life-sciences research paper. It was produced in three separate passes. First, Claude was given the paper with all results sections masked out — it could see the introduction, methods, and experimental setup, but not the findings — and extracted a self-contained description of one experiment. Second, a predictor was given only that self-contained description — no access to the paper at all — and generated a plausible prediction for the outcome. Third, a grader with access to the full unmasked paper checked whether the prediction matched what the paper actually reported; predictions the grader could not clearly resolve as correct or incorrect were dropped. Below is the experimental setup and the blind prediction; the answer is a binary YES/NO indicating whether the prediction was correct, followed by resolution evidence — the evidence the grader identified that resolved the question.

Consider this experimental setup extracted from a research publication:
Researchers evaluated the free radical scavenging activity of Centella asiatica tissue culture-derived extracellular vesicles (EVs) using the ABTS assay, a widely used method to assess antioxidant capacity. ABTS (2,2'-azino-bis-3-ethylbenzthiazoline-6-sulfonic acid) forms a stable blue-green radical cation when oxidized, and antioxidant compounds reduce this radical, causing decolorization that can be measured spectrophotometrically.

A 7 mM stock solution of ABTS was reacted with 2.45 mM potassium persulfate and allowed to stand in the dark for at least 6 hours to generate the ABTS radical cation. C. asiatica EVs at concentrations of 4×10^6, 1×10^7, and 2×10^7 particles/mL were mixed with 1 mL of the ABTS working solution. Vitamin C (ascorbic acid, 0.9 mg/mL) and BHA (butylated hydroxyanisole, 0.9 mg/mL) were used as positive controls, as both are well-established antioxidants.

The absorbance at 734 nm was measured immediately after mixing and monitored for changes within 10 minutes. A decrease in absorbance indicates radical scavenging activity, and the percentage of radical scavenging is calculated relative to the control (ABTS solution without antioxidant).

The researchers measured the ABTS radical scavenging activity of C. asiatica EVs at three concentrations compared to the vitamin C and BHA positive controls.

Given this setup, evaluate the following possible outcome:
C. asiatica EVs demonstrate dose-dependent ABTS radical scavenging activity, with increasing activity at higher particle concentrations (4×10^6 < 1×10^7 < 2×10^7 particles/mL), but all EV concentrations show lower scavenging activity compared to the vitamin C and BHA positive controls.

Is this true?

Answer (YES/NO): NO